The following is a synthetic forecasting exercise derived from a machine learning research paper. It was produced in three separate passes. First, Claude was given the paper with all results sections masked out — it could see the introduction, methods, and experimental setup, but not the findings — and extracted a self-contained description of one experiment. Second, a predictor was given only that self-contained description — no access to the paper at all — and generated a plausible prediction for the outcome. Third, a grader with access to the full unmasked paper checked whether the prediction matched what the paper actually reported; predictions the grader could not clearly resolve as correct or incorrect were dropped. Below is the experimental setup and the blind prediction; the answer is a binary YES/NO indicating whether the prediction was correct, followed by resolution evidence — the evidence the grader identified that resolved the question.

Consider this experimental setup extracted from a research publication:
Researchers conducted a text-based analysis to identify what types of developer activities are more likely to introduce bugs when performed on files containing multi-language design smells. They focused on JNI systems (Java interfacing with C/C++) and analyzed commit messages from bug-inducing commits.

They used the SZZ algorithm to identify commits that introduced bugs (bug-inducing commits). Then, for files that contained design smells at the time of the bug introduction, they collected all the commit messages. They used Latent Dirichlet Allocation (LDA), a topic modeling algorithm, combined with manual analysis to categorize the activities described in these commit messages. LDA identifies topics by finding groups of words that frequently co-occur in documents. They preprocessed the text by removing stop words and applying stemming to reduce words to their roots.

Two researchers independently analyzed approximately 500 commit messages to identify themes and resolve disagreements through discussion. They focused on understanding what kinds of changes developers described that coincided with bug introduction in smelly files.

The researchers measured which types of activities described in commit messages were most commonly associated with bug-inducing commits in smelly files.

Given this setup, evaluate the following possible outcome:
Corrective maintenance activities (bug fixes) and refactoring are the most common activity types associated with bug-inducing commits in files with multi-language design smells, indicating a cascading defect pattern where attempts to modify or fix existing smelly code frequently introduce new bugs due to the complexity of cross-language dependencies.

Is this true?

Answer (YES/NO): NO